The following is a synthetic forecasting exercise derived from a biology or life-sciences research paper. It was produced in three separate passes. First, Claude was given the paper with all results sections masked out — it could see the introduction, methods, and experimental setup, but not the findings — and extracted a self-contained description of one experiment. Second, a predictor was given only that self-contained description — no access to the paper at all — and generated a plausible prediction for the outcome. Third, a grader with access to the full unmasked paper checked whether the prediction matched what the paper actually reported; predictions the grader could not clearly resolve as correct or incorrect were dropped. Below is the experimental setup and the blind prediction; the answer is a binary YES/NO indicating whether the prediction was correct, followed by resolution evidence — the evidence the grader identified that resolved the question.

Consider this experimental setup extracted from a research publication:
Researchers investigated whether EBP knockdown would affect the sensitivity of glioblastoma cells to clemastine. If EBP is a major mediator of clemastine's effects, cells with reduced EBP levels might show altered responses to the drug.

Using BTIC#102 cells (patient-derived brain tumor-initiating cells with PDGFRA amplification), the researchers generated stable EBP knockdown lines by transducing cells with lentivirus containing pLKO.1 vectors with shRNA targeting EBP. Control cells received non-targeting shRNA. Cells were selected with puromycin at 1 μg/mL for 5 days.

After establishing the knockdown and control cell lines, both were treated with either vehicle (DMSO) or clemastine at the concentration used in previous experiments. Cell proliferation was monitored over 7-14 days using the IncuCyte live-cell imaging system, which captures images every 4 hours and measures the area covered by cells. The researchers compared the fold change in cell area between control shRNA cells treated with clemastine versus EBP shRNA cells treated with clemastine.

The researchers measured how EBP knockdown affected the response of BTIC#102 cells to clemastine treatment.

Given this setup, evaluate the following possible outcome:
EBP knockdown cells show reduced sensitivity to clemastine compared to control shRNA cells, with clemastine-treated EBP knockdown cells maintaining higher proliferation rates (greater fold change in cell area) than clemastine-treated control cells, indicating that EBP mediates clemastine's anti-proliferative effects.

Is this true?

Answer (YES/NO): NO